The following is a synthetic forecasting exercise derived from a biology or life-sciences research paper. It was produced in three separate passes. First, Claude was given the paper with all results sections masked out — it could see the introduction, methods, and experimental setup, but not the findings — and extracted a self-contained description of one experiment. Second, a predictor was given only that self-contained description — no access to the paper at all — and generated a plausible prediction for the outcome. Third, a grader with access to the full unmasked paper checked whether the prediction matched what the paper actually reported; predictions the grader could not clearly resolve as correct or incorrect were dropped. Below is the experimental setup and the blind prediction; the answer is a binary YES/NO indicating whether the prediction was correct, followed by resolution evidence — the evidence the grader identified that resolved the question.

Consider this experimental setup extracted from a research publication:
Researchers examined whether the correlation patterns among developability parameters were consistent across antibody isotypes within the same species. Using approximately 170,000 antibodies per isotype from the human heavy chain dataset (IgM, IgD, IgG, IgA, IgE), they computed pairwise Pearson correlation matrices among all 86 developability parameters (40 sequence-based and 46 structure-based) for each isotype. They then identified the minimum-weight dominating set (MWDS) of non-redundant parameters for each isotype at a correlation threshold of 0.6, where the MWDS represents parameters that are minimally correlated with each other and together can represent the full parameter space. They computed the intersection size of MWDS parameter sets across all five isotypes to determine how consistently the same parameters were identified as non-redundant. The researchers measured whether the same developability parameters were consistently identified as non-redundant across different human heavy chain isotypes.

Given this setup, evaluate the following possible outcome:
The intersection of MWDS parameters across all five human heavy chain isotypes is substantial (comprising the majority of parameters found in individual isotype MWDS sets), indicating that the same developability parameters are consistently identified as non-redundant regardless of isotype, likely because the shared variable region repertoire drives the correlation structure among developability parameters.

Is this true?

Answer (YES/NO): YES